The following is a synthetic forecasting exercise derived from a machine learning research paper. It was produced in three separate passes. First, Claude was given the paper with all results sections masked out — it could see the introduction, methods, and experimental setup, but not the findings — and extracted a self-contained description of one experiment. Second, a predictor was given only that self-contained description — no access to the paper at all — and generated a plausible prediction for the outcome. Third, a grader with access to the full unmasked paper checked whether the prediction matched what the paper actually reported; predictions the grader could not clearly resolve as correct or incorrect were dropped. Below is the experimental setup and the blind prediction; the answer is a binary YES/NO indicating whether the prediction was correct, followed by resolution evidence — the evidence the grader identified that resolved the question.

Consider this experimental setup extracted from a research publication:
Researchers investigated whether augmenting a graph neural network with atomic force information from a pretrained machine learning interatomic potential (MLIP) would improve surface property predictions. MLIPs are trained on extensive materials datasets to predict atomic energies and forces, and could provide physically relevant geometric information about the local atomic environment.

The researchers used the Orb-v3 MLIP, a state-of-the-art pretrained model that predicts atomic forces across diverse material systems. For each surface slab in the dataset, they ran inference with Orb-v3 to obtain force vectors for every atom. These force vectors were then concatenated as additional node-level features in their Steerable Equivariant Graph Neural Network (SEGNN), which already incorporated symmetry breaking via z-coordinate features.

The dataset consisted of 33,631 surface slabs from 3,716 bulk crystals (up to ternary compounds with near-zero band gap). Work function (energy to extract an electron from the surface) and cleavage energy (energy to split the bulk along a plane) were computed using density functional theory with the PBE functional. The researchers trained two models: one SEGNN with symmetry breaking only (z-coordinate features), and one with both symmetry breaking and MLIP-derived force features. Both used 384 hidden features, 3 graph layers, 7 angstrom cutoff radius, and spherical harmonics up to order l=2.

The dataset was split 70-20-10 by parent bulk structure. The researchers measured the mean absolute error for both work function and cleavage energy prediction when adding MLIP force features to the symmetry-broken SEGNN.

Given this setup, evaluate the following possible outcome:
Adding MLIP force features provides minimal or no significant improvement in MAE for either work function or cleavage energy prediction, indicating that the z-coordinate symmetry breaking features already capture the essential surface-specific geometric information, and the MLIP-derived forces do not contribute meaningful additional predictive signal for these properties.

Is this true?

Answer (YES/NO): NO